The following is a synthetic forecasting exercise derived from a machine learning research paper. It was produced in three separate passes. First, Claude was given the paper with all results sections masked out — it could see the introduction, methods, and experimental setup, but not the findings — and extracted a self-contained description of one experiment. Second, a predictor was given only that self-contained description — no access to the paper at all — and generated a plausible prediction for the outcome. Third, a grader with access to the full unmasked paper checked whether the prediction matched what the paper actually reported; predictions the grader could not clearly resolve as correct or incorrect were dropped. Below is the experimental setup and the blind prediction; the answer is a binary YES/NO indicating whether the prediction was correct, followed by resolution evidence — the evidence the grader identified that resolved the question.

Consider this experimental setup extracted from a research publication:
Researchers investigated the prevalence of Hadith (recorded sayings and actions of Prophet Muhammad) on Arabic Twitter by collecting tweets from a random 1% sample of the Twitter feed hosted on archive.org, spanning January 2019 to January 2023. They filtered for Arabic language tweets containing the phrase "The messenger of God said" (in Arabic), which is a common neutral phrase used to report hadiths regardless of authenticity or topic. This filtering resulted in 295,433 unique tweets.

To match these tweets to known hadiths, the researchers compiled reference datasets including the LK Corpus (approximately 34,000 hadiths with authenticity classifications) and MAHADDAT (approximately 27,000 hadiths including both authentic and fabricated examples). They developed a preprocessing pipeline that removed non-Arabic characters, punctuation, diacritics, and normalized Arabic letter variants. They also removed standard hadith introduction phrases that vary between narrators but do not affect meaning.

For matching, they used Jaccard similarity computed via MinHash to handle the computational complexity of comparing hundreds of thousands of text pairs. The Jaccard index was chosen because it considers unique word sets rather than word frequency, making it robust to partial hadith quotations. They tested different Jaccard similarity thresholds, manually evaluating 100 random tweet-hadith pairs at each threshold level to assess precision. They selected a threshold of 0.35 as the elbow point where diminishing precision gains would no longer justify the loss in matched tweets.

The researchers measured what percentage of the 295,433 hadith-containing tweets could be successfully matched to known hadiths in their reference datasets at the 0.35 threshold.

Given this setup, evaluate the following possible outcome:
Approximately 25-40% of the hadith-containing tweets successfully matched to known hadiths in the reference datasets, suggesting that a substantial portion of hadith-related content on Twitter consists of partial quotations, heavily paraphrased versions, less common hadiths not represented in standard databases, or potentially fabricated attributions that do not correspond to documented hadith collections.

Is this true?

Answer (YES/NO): NO